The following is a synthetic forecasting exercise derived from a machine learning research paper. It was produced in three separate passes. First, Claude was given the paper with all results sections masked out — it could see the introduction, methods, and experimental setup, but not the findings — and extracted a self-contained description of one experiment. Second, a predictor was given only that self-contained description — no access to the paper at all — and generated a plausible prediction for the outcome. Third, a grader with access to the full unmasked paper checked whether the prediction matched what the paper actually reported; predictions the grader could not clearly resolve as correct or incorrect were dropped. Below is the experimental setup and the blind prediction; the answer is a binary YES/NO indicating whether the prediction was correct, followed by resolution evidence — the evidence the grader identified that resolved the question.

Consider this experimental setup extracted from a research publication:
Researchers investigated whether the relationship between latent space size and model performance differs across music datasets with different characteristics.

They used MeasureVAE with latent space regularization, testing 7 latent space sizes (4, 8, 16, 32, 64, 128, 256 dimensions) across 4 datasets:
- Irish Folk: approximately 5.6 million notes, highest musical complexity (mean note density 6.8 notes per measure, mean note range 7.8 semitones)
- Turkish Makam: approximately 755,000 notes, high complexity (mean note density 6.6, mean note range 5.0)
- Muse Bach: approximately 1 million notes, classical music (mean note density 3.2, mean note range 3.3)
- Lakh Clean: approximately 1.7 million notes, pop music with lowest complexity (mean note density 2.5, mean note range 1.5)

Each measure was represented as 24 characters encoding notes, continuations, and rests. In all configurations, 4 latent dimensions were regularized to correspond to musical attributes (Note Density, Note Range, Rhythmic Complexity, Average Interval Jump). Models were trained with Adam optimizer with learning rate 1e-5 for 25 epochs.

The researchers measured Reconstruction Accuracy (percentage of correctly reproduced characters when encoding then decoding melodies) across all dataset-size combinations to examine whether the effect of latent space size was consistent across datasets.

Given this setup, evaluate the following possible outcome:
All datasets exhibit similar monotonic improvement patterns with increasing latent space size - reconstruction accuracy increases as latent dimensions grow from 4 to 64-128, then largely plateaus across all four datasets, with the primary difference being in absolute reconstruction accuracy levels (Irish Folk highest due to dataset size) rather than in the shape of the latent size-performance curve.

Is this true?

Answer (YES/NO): NO